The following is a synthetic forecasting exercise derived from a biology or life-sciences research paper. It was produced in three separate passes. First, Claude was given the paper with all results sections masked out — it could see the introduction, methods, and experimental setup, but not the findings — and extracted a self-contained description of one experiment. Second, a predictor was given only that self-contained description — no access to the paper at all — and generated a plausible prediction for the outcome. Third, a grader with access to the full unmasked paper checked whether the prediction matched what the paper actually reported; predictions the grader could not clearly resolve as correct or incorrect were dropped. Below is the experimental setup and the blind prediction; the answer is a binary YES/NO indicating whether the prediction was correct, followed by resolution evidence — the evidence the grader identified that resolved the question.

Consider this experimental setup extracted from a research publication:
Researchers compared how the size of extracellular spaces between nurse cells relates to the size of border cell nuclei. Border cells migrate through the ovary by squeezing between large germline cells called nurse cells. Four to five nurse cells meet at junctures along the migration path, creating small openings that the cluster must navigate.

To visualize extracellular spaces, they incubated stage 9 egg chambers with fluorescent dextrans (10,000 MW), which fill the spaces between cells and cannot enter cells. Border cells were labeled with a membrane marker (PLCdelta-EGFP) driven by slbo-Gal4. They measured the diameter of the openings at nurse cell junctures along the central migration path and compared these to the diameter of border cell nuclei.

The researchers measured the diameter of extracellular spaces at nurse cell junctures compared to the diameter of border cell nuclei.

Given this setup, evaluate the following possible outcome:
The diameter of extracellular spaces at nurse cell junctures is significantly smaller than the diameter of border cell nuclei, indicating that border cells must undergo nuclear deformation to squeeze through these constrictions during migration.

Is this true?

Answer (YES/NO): YES